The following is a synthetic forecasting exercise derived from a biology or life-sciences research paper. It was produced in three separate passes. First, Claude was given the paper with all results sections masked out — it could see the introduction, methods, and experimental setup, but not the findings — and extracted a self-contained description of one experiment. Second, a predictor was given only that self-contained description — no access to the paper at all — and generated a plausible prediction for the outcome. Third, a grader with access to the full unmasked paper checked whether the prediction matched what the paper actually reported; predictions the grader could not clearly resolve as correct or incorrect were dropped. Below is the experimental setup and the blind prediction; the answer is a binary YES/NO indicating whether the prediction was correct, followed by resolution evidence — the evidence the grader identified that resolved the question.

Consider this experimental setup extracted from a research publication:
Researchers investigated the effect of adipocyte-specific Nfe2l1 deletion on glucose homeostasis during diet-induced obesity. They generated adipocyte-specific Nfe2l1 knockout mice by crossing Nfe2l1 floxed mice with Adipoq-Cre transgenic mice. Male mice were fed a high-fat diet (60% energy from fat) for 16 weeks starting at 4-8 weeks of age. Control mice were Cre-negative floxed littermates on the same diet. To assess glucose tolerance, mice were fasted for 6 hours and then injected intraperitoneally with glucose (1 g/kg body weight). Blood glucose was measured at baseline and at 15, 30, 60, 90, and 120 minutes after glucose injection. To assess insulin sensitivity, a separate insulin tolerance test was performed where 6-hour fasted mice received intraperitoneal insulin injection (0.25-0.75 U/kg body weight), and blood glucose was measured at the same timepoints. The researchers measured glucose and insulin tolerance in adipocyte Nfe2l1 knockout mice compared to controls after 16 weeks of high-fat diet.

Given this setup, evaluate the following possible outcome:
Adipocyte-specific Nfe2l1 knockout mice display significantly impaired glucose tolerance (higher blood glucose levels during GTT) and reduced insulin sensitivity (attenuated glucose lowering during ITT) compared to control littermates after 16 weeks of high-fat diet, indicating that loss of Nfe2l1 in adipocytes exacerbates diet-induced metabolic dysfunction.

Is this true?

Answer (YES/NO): YES